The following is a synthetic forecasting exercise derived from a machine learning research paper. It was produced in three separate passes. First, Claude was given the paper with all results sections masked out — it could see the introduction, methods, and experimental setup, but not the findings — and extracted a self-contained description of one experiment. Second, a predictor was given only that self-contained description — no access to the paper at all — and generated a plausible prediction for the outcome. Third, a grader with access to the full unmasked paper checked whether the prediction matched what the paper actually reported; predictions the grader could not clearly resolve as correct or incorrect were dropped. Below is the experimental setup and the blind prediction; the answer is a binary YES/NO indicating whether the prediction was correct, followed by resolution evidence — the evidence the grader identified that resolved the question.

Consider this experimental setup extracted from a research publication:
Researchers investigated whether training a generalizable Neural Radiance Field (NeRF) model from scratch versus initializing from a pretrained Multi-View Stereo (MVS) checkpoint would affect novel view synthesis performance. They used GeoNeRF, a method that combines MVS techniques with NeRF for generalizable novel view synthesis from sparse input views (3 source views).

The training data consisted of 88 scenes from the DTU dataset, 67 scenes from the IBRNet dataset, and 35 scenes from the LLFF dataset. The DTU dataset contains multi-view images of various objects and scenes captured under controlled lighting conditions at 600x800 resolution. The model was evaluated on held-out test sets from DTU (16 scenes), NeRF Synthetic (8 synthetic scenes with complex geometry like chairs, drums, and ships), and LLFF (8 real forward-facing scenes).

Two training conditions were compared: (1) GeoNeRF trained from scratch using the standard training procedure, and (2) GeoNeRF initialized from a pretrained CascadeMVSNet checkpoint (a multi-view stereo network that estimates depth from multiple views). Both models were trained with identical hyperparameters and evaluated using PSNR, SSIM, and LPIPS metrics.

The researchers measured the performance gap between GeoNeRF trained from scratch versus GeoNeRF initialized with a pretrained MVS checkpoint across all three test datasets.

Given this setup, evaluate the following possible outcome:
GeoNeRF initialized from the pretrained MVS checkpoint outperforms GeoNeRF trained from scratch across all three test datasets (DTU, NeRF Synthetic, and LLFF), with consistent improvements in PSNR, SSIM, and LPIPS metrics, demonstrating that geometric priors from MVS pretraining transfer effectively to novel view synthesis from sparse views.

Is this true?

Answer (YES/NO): YES